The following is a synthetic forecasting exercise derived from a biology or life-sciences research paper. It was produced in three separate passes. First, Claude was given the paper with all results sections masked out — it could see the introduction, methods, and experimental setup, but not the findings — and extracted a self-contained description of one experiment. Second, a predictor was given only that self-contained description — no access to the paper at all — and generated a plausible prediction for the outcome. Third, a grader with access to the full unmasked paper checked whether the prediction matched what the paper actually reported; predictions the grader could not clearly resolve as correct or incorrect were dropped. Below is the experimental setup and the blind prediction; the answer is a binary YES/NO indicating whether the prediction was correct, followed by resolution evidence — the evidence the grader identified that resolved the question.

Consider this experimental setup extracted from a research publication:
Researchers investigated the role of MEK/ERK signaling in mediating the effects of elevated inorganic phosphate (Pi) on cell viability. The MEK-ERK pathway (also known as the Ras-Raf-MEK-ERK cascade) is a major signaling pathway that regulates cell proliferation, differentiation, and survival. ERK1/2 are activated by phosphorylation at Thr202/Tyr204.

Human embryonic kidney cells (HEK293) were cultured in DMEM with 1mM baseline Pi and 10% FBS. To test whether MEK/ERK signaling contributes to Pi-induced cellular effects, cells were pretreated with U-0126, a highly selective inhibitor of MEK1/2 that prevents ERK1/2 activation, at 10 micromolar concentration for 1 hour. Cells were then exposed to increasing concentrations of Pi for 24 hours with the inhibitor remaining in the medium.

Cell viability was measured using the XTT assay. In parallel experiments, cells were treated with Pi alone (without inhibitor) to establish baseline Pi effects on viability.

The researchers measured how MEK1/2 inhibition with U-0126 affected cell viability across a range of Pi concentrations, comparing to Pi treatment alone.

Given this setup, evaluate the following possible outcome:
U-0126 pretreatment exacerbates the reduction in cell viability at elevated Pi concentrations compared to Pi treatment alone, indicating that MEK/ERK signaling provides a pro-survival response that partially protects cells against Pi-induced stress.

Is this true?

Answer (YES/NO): NO